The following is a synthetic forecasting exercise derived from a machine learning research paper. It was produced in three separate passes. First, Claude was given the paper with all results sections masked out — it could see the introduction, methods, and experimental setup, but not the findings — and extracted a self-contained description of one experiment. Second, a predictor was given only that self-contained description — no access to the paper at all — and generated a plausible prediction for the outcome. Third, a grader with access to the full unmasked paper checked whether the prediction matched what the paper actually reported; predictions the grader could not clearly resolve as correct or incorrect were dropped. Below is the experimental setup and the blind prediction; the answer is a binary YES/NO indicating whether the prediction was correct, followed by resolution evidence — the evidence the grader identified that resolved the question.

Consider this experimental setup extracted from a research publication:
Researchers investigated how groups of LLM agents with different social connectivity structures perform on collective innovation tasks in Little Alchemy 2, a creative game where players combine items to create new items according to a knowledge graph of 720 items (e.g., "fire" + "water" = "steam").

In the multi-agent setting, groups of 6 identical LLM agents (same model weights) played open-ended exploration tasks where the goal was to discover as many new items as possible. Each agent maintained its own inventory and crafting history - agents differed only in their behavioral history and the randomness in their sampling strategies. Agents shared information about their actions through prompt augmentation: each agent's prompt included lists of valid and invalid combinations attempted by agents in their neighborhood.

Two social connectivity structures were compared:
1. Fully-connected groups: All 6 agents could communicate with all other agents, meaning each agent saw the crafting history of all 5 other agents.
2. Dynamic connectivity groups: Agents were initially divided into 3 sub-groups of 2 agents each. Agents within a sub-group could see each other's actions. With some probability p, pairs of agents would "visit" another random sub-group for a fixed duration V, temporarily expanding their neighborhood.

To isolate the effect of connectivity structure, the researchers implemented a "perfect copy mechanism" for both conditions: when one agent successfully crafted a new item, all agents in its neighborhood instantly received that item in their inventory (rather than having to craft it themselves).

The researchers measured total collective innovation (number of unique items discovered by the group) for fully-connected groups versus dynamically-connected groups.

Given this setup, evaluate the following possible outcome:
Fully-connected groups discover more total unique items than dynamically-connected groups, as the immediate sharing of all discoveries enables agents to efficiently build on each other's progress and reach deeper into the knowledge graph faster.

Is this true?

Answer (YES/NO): NO